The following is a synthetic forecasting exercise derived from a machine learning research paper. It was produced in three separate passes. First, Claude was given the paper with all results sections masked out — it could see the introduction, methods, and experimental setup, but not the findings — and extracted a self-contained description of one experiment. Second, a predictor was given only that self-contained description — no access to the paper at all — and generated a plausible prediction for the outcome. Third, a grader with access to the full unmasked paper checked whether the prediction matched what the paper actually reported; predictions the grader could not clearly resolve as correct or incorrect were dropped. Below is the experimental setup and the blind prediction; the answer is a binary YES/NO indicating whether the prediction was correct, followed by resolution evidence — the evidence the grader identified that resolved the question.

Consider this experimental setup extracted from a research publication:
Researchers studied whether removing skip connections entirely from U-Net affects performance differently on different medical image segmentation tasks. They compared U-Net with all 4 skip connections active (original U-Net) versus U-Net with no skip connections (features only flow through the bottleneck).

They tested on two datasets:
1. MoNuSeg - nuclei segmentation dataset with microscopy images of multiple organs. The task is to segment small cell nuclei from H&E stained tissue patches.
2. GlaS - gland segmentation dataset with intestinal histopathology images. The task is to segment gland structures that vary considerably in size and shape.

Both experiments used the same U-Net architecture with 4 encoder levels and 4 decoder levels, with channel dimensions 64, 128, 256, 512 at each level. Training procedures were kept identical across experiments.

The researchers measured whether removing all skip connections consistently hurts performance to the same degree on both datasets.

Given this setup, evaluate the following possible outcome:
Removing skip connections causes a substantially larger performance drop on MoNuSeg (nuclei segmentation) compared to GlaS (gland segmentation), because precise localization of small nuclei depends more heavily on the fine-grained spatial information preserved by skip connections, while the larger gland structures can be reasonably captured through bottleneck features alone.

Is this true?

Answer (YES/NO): YES